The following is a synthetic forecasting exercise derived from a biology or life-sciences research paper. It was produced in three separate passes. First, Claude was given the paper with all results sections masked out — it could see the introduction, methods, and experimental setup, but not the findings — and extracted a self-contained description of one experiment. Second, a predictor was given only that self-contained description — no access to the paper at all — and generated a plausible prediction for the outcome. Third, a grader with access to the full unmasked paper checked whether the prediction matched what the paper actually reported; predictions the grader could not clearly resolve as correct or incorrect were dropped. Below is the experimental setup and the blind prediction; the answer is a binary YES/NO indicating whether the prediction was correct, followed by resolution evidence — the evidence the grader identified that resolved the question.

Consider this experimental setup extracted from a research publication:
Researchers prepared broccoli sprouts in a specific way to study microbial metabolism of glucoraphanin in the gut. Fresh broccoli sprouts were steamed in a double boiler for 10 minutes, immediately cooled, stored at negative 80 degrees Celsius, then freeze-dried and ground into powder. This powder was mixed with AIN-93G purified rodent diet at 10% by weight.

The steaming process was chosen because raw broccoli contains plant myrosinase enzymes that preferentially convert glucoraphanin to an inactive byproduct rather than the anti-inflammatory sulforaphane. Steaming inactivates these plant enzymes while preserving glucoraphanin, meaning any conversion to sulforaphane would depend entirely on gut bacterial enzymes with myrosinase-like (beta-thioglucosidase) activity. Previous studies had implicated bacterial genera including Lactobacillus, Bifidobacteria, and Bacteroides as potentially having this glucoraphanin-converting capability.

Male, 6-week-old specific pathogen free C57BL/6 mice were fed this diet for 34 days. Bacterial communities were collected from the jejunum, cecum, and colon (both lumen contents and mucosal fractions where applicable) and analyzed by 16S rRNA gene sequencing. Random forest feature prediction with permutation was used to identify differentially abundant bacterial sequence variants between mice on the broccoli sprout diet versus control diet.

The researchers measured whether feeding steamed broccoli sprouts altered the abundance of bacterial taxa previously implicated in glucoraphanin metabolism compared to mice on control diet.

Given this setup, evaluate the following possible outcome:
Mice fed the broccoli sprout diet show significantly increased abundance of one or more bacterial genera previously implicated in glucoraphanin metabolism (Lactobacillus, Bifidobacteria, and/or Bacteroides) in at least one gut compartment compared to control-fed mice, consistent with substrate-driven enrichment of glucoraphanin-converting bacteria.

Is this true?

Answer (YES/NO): YES